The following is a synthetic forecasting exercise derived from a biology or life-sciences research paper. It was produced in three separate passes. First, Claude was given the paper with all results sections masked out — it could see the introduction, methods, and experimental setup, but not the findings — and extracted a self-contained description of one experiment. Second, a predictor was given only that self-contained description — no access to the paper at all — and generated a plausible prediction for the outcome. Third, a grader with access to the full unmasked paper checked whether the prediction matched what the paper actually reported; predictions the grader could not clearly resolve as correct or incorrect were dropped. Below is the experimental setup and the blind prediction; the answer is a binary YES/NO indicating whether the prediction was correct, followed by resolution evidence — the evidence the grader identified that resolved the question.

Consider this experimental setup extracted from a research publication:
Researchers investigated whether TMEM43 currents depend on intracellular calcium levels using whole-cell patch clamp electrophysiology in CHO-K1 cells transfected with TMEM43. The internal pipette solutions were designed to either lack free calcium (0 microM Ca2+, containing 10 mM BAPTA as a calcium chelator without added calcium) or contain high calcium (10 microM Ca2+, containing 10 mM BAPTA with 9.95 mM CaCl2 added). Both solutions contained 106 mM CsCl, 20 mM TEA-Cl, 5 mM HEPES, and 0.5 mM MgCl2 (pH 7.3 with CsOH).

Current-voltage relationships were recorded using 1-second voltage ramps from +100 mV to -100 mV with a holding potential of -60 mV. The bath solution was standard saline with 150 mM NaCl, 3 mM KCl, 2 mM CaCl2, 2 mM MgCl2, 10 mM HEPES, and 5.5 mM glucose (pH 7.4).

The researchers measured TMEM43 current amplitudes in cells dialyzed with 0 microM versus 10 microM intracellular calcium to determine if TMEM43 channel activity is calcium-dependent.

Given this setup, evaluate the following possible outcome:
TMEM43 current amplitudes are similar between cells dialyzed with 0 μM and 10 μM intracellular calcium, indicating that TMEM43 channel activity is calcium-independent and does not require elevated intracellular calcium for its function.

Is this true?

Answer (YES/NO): YES